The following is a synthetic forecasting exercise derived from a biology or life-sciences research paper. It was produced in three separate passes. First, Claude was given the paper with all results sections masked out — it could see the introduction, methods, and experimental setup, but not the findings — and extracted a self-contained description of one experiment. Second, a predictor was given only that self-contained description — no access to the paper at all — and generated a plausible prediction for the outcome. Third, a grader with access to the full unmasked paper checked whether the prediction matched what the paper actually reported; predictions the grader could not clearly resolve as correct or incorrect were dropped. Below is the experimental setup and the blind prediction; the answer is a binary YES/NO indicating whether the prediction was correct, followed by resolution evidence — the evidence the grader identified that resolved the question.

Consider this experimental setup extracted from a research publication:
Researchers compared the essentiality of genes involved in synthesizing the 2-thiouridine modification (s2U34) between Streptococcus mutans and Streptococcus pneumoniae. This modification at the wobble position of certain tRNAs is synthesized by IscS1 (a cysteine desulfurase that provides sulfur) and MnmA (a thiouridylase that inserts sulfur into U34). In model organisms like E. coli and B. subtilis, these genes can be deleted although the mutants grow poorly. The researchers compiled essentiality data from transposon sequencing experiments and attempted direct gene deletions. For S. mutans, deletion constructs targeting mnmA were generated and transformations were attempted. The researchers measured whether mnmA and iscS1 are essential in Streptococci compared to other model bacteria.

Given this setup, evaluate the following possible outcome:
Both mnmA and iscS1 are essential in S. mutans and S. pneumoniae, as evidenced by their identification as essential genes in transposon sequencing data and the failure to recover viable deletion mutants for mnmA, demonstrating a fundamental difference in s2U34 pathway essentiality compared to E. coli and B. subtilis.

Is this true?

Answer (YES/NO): YES